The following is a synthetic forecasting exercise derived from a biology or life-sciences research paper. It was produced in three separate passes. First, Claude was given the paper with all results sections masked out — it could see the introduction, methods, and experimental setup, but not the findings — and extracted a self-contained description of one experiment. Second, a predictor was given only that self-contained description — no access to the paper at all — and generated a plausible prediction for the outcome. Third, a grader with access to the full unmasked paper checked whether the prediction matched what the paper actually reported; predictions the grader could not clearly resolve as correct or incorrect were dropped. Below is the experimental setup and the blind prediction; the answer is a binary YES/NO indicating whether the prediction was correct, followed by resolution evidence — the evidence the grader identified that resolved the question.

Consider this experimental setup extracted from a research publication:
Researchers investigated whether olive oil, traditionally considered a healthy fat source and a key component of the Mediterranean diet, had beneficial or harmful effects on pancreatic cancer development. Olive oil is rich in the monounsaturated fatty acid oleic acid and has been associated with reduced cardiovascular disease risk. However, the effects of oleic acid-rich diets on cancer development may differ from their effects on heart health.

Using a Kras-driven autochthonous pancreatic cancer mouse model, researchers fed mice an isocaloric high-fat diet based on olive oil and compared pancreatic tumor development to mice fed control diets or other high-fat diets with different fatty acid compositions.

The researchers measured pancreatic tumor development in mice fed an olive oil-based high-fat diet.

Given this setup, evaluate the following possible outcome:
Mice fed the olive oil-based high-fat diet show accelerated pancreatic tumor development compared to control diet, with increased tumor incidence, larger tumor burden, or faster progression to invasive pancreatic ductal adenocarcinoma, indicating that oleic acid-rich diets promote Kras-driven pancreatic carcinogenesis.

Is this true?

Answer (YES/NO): YES